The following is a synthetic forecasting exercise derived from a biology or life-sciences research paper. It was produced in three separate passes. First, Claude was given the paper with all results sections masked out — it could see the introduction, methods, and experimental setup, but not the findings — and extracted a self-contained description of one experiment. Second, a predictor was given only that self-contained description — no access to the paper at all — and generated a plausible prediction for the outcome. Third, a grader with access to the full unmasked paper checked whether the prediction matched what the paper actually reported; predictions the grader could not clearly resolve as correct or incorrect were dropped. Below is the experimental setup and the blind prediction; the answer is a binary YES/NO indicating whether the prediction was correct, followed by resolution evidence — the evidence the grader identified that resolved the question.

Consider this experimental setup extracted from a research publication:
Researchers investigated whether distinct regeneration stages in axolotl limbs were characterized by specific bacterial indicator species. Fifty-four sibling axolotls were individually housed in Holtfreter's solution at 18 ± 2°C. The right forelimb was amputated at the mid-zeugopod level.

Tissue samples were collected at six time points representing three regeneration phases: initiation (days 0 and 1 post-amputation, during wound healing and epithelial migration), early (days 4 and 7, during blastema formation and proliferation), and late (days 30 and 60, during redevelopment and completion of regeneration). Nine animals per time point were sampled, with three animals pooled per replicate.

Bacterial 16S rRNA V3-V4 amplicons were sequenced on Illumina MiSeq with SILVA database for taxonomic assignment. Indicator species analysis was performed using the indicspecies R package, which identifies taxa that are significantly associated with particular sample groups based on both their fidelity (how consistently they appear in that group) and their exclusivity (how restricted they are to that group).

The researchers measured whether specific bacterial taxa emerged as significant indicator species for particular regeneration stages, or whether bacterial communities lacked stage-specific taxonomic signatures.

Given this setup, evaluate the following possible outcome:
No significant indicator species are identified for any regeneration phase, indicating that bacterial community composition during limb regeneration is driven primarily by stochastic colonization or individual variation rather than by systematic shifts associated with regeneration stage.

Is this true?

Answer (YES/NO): NO